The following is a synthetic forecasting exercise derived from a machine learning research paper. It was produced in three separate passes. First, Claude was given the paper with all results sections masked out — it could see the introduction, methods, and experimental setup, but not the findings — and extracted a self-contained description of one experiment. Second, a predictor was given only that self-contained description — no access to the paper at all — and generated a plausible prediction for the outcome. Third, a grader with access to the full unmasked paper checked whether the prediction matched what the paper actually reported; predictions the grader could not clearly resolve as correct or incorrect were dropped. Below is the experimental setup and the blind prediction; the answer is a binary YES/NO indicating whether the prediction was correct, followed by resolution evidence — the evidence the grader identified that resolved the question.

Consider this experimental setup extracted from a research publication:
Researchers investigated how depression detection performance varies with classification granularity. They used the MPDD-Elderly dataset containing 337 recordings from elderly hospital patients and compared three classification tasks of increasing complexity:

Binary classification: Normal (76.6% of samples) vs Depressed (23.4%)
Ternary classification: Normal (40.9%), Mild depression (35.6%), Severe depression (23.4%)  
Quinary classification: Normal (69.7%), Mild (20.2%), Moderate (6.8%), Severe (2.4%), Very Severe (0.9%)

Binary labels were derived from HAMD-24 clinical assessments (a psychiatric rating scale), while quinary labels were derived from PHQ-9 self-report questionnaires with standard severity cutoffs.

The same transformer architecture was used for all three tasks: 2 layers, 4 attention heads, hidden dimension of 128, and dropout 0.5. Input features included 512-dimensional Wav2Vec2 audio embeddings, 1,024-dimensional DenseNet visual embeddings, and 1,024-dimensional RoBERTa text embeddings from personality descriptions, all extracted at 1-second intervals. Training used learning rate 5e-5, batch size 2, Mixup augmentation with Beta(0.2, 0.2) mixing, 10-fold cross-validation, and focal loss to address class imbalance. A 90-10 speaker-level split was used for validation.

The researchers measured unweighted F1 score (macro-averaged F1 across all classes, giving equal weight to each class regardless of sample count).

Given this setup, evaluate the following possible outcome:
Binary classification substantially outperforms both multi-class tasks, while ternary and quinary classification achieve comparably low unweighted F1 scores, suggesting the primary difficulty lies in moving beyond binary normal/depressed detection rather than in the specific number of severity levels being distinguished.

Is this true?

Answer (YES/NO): NO